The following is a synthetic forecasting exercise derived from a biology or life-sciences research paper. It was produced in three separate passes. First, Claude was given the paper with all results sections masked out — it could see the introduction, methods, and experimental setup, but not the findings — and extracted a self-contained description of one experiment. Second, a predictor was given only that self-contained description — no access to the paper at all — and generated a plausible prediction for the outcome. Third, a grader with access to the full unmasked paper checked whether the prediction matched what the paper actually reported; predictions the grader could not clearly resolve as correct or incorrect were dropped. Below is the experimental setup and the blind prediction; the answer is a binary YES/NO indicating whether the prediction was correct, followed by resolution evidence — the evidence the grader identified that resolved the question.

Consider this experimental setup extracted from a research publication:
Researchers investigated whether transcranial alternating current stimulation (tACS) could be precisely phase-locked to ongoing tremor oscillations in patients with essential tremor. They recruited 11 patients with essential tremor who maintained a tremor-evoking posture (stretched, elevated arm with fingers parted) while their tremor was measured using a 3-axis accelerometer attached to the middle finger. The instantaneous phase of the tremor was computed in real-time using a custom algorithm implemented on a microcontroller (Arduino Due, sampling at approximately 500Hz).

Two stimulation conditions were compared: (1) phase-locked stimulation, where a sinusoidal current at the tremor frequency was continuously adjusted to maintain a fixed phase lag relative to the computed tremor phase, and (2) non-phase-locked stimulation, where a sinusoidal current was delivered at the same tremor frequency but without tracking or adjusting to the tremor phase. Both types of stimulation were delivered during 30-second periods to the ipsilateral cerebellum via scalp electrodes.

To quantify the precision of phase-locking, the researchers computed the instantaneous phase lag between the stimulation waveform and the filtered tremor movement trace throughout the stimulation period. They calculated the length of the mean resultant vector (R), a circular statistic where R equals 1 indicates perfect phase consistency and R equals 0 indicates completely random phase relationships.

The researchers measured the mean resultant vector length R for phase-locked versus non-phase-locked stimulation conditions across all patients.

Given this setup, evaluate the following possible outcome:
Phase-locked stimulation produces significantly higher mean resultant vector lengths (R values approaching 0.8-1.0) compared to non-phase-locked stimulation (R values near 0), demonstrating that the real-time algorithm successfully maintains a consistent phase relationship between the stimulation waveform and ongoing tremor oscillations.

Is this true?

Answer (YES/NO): YES